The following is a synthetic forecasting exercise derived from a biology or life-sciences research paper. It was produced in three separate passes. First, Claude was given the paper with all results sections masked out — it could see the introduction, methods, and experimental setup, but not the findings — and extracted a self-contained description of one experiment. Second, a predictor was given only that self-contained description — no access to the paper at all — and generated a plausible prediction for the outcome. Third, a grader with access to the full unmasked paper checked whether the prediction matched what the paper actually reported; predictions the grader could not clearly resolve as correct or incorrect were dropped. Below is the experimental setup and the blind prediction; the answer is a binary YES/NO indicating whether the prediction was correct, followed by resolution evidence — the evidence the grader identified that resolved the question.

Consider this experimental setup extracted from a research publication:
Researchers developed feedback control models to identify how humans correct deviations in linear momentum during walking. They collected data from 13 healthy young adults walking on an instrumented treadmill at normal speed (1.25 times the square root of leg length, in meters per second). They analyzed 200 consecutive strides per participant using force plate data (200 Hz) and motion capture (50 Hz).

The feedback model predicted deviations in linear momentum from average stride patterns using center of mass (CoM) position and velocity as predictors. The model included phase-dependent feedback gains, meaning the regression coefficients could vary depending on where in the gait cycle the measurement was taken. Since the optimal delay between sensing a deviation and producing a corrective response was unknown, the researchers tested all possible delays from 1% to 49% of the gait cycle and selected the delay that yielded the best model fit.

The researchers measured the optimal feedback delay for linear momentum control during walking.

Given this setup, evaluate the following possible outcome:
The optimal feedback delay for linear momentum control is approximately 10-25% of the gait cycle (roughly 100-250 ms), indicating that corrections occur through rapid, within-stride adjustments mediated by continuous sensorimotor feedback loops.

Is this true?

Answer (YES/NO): NO